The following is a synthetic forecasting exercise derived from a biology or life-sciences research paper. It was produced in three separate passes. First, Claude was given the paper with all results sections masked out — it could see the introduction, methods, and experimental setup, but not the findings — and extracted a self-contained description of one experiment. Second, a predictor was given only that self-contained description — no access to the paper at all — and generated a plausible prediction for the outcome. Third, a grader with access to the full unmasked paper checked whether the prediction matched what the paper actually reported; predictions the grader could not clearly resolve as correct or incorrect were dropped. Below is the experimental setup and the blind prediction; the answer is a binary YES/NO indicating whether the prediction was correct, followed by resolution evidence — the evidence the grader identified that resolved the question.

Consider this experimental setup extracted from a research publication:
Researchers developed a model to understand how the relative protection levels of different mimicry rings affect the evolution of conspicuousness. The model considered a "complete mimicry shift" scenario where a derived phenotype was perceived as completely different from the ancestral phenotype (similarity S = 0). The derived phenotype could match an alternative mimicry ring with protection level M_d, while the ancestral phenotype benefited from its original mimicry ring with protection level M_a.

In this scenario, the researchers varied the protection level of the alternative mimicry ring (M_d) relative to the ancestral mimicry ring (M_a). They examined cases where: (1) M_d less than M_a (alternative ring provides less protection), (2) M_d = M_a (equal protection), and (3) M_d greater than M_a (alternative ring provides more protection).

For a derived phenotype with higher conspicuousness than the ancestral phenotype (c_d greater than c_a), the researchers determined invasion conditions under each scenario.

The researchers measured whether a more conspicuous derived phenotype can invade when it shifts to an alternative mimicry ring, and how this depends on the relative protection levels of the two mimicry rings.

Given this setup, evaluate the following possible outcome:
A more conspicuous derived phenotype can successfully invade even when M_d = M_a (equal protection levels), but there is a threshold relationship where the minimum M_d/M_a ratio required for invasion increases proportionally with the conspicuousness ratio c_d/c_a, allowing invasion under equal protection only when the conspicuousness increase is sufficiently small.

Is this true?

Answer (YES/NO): NO